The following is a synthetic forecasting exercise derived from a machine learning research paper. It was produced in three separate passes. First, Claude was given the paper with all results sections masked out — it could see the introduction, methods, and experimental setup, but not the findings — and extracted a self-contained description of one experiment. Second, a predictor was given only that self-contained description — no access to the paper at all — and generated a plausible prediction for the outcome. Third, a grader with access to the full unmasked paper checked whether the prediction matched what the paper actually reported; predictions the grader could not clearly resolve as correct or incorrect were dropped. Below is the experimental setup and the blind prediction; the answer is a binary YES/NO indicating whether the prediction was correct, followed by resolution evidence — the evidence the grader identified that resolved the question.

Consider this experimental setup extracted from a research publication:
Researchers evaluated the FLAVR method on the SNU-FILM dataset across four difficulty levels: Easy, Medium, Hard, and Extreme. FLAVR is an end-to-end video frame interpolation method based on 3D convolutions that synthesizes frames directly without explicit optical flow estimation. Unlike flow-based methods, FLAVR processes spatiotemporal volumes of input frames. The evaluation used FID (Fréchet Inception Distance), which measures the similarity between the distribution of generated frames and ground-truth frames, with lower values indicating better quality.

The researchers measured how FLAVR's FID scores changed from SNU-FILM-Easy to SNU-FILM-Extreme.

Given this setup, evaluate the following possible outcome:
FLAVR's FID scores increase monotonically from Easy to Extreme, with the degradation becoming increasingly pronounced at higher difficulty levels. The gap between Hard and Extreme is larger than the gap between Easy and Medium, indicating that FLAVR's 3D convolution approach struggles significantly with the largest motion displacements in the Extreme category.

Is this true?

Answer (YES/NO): YES